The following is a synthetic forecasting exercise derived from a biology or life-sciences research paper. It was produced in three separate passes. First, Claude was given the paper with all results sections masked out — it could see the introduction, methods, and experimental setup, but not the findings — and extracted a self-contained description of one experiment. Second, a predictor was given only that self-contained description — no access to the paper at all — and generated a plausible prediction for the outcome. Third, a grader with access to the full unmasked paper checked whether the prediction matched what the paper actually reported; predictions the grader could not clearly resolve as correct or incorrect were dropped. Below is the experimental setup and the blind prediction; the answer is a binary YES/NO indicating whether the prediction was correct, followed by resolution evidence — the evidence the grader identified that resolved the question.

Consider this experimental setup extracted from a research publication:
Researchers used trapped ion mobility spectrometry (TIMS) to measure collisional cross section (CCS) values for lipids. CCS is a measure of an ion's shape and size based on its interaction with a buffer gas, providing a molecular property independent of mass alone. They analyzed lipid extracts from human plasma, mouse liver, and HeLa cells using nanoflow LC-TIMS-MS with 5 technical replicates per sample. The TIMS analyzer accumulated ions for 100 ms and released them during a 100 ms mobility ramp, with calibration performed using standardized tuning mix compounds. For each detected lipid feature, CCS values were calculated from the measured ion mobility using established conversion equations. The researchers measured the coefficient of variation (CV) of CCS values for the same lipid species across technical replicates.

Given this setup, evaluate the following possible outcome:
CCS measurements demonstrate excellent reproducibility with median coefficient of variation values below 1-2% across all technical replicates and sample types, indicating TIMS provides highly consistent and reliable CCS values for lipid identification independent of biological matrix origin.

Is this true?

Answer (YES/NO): YES